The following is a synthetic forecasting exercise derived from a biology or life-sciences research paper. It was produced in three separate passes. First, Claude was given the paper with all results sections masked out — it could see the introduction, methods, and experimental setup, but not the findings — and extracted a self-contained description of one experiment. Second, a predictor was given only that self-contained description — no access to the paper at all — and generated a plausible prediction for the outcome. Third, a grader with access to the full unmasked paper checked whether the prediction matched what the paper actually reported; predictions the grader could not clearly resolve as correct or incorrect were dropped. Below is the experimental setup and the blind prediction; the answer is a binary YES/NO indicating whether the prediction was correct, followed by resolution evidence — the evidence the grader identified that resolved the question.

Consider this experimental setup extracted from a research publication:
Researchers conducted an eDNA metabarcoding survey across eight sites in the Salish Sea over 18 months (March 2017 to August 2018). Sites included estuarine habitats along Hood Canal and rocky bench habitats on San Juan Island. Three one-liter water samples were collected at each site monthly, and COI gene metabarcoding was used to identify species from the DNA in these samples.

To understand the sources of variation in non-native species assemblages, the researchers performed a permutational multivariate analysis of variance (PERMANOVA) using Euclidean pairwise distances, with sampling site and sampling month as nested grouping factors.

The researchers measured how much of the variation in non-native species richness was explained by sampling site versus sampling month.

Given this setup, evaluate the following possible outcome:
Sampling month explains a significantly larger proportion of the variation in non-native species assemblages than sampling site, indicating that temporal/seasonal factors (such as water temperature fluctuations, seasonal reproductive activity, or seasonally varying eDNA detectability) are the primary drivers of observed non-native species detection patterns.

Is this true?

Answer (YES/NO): NO